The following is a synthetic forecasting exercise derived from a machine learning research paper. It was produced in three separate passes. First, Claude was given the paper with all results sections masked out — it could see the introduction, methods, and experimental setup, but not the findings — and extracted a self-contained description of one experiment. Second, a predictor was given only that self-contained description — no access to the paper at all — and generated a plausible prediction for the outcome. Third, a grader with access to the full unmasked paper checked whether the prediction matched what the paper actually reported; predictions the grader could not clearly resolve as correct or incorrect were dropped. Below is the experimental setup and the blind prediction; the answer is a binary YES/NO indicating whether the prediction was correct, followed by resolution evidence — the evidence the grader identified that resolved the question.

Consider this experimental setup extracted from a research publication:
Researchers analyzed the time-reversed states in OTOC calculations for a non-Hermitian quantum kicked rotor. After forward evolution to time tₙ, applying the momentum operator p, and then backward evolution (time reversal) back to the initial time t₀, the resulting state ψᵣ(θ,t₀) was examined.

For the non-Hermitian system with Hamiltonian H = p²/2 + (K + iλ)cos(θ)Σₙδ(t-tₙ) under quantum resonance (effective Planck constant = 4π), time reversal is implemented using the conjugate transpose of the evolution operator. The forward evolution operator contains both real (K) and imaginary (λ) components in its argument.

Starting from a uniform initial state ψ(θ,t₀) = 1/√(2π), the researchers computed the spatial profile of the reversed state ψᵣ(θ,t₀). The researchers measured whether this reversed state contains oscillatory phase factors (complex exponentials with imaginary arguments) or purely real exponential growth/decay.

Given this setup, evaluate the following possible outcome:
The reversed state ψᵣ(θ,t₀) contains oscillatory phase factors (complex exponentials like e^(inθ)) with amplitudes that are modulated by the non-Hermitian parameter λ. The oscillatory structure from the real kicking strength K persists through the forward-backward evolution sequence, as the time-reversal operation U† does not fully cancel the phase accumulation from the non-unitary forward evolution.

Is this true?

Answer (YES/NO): NO